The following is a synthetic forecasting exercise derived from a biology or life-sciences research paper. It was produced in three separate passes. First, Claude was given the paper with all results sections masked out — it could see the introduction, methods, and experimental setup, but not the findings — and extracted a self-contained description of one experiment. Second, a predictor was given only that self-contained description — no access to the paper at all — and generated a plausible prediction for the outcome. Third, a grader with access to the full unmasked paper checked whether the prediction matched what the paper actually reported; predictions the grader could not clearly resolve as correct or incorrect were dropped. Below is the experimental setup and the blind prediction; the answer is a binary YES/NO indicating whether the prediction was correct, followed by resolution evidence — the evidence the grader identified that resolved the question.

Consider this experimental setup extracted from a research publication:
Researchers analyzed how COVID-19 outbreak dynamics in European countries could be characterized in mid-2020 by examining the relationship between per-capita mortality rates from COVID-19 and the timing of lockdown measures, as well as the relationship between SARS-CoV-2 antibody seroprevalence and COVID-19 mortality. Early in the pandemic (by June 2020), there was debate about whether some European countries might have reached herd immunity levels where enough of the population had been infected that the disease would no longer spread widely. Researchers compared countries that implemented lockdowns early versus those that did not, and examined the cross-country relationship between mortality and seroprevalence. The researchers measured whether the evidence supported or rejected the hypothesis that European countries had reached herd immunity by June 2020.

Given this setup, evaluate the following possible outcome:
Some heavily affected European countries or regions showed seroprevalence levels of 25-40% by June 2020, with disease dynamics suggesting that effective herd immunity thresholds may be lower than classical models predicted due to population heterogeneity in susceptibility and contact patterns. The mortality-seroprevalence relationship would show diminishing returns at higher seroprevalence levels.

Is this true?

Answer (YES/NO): NO